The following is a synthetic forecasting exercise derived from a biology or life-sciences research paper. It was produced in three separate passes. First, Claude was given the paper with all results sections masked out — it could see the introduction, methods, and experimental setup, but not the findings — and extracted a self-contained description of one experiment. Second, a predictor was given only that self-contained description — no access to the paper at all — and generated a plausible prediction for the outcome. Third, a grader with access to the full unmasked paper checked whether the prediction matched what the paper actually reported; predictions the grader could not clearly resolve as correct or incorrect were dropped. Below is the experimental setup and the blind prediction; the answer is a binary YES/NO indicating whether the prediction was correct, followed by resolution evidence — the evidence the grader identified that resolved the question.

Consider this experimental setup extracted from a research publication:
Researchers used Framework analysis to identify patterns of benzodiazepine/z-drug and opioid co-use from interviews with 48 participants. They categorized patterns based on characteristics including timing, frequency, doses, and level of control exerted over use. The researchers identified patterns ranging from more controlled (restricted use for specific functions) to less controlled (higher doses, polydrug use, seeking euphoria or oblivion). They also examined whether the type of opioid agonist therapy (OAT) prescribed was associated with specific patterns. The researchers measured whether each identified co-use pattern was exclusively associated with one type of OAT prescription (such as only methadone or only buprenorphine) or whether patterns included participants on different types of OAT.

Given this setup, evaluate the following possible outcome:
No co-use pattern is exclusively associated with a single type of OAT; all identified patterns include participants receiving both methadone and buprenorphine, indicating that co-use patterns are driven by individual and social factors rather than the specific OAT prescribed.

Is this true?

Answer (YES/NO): NO